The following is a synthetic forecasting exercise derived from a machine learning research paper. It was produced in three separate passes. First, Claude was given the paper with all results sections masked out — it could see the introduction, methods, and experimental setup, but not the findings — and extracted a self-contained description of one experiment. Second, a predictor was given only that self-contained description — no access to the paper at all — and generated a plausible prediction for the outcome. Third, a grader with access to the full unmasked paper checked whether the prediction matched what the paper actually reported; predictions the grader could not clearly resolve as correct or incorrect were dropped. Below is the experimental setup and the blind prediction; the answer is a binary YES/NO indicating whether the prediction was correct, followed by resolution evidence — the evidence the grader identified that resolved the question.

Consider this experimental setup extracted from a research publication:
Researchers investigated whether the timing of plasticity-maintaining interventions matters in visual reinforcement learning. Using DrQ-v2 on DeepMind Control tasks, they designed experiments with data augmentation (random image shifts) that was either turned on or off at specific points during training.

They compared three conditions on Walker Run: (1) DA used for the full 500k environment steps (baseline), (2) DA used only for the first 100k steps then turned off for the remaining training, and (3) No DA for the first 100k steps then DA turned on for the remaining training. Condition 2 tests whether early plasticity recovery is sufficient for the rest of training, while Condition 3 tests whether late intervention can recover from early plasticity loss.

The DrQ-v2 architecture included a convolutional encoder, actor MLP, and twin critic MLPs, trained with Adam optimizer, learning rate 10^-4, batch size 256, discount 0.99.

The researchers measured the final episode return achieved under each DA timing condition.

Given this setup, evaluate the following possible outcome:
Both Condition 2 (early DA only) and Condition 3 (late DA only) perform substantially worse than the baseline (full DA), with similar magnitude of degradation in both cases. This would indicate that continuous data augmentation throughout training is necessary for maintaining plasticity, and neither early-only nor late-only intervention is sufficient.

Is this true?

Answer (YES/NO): NO